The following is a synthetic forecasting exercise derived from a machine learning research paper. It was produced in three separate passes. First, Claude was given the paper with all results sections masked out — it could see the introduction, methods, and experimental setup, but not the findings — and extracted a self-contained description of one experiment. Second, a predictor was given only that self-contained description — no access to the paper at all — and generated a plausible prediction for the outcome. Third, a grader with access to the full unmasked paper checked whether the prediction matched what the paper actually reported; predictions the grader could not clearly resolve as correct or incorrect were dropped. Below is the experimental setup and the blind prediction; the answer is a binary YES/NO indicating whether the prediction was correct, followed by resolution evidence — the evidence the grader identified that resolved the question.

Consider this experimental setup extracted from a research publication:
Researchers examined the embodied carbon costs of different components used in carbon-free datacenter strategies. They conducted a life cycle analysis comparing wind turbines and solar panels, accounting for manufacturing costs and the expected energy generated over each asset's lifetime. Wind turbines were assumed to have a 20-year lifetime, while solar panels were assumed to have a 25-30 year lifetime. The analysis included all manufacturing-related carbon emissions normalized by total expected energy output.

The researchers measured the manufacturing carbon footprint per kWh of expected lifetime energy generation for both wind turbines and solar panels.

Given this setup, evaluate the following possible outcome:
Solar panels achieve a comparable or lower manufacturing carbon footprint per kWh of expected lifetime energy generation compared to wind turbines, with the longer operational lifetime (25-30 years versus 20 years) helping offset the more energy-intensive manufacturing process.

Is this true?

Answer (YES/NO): NO